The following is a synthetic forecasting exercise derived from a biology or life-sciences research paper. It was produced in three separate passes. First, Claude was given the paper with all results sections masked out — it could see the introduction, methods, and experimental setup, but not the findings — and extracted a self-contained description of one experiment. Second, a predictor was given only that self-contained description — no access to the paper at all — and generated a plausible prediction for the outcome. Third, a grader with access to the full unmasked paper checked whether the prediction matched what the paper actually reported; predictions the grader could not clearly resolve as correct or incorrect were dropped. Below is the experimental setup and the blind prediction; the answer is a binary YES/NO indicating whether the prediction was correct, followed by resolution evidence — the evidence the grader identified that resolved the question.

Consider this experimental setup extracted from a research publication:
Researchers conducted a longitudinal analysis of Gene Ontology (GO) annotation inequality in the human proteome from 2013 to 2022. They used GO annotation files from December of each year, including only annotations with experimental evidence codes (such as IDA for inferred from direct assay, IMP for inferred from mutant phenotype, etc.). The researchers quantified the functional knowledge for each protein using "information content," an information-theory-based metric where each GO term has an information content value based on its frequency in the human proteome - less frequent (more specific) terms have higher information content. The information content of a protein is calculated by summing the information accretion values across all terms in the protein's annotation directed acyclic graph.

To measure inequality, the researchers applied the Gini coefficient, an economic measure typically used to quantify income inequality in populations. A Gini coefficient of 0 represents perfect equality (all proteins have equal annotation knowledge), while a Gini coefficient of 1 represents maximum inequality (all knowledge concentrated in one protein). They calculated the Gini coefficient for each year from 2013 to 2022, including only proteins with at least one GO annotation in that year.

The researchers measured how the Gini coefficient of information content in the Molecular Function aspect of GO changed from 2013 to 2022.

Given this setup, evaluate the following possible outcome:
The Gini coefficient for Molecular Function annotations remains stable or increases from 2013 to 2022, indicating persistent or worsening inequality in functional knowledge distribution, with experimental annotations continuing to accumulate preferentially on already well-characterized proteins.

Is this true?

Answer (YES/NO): YES